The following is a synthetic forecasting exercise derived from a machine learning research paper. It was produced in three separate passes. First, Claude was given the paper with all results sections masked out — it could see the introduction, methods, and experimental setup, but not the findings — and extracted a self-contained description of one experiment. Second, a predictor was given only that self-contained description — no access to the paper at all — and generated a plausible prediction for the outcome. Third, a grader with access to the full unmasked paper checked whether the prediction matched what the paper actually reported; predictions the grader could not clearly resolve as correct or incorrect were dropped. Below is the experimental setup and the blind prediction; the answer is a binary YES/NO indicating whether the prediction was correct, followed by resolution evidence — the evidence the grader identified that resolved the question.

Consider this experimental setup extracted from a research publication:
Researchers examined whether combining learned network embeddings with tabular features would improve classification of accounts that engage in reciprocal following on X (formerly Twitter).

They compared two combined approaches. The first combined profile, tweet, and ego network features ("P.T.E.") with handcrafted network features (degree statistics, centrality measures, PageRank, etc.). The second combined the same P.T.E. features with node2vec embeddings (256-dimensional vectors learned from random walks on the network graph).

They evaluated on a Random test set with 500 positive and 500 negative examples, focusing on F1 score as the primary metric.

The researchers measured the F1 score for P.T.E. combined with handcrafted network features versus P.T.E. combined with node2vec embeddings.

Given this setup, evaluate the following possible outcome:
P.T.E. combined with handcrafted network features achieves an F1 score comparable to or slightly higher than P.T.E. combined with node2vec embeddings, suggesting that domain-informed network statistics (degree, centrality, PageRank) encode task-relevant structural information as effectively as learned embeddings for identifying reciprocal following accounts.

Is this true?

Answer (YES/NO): YES